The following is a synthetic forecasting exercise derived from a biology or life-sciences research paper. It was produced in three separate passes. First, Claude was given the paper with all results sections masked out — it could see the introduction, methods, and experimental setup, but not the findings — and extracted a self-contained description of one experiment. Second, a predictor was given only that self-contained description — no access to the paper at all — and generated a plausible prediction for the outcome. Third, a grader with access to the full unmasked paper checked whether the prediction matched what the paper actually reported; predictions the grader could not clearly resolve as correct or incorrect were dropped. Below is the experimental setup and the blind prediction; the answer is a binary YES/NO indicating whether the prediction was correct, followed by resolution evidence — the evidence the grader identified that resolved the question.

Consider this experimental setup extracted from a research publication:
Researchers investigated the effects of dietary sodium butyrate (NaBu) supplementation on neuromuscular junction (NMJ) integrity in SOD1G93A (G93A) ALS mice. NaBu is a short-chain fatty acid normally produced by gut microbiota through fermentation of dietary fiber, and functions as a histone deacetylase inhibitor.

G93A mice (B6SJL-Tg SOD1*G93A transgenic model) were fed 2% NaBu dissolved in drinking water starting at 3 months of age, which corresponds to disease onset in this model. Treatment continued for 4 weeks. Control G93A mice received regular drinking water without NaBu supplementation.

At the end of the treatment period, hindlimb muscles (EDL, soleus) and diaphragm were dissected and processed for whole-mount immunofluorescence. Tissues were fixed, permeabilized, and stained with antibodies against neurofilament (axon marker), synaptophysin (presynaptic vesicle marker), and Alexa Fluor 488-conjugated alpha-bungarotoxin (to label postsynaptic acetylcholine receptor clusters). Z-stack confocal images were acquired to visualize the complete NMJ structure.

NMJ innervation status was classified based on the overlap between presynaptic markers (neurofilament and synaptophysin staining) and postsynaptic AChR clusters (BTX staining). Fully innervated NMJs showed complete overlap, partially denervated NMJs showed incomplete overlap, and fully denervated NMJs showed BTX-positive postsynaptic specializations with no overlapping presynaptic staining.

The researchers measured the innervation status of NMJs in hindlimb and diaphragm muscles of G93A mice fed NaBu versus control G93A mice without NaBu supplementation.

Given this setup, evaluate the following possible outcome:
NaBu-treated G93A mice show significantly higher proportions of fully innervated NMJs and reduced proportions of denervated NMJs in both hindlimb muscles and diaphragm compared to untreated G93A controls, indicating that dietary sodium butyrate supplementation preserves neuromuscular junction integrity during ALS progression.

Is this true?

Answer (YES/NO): YES